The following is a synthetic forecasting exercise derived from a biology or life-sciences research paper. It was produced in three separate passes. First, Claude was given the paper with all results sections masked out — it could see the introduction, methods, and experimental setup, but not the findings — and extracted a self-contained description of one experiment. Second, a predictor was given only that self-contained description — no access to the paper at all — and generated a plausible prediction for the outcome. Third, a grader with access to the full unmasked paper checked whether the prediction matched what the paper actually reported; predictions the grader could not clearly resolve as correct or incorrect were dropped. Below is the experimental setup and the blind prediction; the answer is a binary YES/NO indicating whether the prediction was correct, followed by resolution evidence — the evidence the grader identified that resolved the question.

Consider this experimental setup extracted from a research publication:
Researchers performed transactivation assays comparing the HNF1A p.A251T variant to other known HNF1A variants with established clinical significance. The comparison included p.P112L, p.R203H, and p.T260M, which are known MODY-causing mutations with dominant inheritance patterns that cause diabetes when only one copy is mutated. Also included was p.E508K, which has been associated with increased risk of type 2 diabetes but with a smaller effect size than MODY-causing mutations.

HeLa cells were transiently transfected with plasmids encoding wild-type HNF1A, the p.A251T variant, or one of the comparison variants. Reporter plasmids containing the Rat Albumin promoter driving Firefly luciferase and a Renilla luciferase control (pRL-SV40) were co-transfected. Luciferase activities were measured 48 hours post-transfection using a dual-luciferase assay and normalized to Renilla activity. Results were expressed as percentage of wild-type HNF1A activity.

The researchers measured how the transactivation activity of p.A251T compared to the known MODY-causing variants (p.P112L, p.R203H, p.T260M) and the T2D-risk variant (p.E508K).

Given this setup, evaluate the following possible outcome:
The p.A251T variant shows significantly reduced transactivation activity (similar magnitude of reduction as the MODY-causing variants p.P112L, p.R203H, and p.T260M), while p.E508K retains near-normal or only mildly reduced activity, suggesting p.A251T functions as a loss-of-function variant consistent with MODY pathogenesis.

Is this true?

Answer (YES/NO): NO